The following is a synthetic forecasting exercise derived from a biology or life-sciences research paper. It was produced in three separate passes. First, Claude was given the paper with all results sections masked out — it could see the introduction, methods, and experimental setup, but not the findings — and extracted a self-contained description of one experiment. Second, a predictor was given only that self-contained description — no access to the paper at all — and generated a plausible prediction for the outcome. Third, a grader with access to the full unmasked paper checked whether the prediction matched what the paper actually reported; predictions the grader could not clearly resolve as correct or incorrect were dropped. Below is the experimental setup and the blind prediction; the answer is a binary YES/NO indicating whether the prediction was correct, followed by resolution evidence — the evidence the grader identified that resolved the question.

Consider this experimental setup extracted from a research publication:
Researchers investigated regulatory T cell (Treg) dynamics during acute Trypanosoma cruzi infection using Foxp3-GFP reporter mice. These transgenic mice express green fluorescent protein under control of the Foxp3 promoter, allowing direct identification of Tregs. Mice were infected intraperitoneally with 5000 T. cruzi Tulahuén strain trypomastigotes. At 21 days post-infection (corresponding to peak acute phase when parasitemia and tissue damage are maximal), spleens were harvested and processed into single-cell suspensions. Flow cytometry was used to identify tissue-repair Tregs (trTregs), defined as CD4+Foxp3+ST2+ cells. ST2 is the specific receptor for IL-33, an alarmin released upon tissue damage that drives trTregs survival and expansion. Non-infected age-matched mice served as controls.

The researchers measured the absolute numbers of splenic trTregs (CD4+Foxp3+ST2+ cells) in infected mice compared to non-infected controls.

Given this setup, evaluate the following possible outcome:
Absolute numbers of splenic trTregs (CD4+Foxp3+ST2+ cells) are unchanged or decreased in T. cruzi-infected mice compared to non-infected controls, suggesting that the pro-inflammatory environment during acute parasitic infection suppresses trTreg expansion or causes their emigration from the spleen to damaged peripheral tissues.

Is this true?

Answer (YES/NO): YES